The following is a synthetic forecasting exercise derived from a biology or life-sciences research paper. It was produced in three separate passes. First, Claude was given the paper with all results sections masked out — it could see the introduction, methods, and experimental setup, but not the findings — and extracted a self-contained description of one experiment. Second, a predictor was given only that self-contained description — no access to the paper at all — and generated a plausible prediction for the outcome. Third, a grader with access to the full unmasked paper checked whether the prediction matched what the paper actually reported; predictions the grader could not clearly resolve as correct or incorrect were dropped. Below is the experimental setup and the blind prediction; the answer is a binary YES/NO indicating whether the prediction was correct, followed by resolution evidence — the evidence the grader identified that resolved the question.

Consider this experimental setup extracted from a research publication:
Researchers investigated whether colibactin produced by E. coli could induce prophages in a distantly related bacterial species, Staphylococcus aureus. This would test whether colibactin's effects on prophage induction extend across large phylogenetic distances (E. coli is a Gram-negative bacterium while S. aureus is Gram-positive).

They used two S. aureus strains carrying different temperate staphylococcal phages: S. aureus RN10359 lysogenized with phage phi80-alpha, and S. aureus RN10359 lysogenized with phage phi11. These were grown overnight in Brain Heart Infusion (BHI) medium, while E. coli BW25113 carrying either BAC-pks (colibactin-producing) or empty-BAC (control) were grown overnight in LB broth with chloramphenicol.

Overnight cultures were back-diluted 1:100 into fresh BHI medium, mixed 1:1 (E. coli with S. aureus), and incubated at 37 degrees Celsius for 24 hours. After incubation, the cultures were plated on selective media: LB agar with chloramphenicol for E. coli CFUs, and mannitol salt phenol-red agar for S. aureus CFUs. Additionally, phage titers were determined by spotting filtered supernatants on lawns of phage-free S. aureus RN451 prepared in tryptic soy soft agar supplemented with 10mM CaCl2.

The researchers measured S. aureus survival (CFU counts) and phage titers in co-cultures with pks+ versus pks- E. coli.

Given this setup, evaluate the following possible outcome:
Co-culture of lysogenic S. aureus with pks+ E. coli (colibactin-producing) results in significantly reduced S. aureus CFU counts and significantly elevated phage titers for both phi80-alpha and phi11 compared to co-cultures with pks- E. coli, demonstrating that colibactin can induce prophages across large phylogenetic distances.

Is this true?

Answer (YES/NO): YES